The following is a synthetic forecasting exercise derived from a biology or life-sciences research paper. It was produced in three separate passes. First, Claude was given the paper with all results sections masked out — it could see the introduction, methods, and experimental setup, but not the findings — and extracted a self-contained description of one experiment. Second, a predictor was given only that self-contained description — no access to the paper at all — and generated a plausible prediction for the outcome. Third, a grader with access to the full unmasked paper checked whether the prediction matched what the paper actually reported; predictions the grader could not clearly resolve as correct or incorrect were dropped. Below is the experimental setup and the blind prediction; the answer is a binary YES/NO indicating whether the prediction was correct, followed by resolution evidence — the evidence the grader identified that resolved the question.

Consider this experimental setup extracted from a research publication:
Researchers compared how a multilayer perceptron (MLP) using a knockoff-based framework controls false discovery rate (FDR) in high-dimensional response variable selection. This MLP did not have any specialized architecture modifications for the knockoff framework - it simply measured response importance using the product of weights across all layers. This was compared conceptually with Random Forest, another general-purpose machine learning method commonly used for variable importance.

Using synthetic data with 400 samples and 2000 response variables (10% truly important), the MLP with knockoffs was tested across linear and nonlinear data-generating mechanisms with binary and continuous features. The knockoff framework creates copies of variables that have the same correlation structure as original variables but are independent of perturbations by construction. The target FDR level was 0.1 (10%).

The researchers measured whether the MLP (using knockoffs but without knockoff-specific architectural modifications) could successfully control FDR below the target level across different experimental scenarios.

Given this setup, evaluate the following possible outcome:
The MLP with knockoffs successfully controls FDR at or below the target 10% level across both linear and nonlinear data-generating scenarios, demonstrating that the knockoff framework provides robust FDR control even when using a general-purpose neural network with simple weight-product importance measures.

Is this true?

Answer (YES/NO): YES